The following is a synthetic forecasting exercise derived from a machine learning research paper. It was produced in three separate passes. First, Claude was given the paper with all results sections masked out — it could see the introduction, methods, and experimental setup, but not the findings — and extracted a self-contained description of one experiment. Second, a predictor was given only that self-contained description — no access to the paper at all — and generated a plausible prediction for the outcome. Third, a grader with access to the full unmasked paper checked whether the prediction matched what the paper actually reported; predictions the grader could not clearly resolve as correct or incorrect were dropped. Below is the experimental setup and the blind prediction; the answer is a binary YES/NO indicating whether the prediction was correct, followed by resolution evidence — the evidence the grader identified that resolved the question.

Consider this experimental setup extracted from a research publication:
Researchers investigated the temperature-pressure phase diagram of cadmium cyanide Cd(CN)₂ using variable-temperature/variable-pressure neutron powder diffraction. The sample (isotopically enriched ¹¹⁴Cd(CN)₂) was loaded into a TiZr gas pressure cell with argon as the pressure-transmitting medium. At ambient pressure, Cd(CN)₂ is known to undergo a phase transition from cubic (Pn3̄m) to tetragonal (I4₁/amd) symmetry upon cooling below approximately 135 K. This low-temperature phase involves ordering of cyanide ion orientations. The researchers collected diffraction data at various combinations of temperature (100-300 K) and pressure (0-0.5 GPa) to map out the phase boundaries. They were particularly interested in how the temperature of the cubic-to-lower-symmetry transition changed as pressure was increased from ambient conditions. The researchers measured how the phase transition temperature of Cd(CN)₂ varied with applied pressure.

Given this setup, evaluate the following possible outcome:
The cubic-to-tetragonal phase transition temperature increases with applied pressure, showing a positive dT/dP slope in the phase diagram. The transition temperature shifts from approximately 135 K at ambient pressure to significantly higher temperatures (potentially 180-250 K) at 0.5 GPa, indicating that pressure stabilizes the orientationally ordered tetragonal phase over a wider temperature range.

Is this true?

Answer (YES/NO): NO